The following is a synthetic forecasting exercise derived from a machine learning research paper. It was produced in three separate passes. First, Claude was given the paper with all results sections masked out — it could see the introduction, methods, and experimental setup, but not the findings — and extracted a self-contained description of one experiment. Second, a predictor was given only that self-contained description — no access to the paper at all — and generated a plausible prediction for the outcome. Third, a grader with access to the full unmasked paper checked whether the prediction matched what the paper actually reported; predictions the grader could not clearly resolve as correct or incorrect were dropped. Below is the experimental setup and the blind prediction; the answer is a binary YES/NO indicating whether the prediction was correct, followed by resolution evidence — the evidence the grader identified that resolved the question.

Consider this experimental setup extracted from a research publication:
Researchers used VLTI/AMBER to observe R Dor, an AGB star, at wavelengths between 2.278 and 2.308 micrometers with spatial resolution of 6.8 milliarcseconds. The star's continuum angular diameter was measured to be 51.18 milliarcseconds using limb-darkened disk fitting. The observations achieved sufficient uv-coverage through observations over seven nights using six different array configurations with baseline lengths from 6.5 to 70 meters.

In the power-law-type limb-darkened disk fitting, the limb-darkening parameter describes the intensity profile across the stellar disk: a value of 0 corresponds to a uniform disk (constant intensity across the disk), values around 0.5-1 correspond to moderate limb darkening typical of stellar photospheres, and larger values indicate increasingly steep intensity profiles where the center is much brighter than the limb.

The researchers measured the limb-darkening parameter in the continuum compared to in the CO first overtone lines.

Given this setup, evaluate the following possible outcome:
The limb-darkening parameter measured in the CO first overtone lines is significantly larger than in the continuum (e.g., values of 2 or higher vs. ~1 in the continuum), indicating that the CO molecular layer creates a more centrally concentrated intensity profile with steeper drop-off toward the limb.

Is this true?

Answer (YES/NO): YES